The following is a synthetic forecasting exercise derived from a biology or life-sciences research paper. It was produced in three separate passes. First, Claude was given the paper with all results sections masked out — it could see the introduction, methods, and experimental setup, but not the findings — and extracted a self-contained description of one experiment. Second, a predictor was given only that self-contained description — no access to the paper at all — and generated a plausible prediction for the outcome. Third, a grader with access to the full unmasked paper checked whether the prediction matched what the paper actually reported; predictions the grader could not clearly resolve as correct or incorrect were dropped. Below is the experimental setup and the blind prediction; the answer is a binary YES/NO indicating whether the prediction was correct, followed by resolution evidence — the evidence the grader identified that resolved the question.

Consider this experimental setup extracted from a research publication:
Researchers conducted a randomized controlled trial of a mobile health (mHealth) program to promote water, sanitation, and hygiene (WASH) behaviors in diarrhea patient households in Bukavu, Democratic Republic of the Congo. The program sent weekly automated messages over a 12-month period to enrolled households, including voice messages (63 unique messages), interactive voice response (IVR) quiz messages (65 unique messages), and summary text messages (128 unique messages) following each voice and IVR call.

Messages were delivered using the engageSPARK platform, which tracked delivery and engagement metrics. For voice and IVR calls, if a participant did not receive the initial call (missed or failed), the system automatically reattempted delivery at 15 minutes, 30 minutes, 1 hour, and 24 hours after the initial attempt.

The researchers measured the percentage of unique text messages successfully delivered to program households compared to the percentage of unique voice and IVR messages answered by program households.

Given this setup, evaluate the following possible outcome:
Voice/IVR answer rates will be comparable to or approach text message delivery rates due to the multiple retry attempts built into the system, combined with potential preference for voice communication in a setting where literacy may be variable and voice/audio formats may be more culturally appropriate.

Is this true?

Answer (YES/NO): YES